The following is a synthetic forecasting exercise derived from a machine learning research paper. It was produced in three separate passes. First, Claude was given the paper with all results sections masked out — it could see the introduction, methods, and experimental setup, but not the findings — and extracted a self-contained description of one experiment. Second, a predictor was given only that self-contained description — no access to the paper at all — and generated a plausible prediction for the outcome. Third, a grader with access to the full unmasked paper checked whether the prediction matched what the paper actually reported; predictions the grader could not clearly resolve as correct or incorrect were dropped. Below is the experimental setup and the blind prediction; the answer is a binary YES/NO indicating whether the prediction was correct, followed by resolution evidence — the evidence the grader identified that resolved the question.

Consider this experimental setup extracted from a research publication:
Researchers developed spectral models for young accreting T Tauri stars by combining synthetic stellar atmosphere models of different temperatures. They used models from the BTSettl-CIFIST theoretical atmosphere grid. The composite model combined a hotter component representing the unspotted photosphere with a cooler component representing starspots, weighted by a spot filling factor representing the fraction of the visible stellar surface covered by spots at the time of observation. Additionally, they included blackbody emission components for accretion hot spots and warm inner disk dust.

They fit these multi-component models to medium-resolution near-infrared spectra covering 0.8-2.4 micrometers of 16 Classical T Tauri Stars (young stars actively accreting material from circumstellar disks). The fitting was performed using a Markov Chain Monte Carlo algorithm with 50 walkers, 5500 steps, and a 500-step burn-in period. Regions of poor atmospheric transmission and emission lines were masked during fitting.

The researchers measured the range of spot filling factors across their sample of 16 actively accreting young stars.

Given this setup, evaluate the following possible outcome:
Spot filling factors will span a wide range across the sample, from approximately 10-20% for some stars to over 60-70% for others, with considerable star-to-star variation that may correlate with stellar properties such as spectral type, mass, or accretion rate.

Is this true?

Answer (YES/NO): NO